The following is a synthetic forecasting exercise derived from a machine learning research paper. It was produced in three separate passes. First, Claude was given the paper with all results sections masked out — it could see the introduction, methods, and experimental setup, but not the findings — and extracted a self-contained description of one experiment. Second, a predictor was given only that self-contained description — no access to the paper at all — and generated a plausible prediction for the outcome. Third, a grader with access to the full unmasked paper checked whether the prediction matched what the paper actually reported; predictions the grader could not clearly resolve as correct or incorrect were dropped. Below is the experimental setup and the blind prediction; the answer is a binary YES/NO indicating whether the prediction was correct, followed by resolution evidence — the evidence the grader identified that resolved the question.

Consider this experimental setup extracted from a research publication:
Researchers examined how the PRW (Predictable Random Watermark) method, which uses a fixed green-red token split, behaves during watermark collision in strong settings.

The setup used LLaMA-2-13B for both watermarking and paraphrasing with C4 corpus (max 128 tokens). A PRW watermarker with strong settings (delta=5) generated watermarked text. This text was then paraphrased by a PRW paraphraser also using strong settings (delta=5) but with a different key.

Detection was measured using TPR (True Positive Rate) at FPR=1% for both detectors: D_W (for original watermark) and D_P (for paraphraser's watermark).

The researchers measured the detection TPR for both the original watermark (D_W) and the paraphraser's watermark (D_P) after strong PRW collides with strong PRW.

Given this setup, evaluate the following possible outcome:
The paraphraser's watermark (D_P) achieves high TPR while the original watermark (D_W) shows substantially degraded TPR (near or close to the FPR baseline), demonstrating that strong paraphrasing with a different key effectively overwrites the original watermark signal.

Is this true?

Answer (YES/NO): NO